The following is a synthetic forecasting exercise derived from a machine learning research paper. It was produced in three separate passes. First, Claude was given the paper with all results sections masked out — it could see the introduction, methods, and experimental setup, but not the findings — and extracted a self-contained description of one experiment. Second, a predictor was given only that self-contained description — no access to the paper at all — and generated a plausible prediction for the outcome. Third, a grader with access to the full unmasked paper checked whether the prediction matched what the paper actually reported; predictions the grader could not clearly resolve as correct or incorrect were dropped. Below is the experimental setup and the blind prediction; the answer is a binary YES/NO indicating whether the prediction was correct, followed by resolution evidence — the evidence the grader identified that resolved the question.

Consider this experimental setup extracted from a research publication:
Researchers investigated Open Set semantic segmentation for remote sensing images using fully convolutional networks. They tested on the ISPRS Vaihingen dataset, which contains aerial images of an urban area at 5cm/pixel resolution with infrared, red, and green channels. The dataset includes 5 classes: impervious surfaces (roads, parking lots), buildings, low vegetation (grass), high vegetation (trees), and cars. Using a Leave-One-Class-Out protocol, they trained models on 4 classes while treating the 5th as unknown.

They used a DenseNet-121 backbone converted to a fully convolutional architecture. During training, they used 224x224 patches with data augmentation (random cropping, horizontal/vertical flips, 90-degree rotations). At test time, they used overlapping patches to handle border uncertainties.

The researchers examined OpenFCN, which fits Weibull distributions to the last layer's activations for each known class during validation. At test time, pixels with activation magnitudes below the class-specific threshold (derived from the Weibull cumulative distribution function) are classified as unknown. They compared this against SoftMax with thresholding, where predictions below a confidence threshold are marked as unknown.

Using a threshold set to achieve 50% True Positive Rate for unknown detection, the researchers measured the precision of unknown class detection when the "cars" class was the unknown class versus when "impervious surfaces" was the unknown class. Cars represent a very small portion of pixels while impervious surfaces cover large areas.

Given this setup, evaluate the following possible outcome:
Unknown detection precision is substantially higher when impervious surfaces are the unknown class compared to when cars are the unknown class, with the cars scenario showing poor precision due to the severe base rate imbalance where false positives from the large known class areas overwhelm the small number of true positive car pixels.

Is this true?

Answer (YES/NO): YES